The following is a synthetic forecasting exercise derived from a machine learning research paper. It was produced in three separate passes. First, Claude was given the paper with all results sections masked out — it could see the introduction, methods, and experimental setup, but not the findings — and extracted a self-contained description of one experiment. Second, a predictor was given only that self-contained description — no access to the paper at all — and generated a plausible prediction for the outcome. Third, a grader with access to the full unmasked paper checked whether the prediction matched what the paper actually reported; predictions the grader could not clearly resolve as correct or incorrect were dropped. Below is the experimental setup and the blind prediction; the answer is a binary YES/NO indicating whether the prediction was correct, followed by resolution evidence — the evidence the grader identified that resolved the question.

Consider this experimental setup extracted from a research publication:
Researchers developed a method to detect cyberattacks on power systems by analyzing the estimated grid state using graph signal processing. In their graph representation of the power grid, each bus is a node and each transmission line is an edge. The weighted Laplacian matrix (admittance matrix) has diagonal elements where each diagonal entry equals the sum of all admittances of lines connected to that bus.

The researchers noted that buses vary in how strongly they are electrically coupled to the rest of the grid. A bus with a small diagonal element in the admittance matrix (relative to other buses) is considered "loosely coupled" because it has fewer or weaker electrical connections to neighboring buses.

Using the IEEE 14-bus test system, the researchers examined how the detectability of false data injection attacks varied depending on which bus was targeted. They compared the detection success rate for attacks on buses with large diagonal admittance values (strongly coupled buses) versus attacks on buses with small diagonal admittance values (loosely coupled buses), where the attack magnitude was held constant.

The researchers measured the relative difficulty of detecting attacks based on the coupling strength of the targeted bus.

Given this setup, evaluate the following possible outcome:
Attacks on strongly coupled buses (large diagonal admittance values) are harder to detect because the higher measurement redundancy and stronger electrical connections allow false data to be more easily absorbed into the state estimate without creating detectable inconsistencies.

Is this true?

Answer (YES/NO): NO